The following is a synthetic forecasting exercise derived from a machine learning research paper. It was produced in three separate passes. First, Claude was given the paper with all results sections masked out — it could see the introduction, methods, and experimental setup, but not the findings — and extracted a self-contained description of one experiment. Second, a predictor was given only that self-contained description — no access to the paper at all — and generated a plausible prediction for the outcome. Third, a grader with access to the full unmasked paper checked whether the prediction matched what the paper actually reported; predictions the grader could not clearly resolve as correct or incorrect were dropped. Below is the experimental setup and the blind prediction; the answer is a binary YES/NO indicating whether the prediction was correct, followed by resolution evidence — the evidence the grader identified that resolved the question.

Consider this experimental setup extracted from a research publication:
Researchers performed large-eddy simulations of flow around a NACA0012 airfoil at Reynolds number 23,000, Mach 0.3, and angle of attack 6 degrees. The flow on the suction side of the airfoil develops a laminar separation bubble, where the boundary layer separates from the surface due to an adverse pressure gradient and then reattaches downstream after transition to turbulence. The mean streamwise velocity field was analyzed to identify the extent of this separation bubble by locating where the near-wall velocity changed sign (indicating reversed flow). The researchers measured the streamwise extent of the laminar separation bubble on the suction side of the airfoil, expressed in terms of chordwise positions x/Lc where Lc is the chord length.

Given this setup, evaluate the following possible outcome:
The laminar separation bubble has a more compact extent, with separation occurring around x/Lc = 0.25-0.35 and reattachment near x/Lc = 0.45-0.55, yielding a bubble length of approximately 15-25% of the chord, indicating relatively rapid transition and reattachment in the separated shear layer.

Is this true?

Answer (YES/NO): NO